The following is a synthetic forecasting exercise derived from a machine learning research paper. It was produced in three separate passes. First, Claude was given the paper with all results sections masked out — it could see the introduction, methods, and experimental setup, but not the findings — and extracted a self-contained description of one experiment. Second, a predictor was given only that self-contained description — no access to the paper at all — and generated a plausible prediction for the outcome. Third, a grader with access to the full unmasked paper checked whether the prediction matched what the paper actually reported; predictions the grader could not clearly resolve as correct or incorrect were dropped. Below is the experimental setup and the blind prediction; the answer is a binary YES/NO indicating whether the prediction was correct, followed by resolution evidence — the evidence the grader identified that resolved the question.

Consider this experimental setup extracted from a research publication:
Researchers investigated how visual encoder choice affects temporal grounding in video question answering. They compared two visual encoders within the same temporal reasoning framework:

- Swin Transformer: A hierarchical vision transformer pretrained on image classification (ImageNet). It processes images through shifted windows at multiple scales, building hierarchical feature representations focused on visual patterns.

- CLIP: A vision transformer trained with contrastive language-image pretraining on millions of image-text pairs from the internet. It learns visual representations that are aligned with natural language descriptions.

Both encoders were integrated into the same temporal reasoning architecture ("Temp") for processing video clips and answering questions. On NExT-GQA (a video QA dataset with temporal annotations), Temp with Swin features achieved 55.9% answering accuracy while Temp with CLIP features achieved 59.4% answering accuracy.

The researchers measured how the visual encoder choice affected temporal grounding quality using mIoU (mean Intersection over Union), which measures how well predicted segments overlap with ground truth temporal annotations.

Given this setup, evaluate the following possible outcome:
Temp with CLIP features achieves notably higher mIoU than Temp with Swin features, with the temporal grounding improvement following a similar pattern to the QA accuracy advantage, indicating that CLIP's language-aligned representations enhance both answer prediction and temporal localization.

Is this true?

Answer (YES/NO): YES